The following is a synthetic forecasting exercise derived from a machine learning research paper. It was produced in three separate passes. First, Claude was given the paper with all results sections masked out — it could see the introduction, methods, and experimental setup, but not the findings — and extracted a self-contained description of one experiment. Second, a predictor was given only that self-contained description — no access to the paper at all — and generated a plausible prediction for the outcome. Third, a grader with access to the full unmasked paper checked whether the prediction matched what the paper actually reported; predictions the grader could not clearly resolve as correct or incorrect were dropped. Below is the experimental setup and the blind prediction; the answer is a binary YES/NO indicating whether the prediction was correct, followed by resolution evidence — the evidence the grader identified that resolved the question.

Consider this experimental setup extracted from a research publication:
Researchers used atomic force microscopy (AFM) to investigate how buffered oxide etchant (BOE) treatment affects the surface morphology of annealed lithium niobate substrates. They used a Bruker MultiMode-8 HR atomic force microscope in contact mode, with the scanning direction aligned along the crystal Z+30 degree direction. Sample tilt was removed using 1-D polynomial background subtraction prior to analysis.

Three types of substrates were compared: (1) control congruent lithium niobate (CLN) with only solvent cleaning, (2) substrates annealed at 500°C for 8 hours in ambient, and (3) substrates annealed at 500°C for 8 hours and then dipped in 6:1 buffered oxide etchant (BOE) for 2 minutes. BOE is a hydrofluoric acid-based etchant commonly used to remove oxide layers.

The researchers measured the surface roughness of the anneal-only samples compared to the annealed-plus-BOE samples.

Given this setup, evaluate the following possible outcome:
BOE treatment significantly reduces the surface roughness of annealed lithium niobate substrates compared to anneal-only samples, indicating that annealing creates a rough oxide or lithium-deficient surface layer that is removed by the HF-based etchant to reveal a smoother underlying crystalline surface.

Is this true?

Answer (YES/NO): NO